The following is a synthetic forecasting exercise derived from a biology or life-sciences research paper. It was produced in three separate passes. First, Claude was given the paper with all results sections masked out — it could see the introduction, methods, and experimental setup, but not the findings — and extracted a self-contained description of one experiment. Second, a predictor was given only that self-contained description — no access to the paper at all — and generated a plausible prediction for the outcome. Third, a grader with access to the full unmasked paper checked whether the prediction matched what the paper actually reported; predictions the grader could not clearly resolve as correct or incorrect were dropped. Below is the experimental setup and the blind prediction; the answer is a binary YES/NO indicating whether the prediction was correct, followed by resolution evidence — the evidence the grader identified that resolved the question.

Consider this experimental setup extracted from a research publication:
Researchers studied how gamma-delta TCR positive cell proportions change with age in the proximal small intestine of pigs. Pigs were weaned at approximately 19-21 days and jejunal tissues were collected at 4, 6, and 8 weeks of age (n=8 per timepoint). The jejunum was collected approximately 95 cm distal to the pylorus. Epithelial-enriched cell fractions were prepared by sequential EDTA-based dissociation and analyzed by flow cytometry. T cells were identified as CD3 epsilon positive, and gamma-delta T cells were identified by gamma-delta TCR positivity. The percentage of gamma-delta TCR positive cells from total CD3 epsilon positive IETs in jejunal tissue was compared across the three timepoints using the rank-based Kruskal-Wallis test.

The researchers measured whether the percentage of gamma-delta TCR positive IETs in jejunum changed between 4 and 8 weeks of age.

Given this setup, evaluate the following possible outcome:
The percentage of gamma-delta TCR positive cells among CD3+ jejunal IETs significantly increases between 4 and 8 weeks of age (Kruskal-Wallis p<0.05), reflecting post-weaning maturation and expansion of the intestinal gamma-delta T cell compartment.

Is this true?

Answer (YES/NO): NO